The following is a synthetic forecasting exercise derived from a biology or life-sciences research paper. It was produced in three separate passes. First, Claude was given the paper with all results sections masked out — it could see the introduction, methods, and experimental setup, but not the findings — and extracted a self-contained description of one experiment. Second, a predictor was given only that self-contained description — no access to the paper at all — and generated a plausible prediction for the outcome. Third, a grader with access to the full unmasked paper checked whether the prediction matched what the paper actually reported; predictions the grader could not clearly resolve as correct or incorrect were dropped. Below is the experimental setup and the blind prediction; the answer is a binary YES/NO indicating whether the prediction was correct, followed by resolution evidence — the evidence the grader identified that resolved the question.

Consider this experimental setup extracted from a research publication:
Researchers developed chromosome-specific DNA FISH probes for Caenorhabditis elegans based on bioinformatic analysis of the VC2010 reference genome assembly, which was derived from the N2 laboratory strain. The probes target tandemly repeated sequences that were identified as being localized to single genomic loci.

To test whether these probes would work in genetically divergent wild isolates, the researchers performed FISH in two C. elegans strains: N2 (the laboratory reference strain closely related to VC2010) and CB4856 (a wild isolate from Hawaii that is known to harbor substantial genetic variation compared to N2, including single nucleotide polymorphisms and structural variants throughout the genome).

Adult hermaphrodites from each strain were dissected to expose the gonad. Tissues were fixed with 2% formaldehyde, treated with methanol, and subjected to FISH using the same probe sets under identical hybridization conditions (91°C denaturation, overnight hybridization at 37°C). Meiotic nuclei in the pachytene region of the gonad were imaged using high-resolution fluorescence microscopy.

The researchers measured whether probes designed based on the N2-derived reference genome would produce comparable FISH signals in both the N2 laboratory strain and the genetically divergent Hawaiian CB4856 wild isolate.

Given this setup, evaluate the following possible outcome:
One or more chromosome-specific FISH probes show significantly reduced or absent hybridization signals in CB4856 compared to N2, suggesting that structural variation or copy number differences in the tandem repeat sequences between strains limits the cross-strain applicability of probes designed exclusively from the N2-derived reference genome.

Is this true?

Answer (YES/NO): YES